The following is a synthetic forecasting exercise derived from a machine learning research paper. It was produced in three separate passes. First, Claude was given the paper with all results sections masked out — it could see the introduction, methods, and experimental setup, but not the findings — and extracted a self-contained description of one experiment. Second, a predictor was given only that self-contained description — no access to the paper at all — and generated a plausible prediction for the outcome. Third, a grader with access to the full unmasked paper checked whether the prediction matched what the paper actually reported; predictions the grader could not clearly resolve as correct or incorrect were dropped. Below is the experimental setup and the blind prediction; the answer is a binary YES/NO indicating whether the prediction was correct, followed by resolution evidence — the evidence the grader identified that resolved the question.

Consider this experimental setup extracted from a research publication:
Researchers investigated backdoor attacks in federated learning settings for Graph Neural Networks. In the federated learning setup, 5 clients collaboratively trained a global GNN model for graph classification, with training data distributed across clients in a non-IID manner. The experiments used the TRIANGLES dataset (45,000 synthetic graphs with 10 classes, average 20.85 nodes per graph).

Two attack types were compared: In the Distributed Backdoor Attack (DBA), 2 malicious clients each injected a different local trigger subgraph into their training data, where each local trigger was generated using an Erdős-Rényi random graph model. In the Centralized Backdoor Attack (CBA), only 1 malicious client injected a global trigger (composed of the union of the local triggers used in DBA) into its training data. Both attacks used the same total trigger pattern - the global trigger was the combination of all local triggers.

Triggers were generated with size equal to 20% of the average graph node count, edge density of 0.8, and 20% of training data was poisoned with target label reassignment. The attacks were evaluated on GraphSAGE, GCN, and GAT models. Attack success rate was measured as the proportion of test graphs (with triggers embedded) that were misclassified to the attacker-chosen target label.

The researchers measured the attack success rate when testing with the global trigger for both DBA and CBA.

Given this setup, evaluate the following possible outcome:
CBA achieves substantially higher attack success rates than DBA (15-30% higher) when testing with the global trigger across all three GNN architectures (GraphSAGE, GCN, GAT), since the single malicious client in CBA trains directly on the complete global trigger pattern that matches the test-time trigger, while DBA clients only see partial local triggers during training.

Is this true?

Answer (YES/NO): NO